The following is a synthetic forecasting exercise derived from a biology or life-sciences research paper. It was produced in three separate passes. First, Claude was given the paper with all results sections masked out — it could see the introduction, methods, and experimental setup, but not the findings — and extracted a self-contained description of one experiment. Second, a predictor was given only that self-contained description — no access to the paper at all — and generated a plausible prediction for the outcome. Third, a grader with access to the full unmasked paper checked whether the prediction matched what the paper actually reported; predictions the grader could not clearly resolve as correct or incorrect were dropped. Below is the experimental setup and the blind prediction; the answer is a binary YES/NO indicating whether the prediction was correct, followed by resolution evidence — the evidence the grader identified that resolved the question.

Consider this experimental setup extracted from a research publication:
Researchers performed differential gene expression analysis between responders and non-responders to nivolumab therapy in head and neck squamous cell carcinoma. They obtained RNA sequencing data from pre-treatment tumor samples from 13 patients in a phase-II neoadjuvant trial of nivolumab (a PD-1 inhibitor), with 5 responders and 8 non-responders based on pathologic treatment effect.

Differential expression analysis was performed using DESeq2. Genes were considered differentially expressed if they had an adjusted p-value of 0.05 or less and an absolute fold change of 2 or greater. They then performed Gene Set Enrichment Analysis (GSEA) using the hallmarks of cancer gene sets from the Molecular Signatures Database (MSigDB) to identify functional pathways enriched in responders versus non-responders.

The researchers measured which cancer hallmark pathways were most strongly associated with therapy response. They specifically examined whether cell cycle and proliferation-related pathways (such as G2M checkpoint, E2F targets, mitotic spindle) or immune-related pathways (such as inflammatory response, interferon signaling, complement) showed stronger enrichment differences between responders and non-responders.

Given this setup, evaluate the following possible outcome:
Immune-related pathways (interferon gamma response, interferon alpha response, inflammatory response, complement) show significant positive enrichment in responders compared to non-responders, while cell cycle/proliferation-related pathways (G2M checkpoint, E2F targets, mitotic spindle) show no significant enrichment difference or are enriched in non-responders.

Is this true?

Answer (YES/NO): NO